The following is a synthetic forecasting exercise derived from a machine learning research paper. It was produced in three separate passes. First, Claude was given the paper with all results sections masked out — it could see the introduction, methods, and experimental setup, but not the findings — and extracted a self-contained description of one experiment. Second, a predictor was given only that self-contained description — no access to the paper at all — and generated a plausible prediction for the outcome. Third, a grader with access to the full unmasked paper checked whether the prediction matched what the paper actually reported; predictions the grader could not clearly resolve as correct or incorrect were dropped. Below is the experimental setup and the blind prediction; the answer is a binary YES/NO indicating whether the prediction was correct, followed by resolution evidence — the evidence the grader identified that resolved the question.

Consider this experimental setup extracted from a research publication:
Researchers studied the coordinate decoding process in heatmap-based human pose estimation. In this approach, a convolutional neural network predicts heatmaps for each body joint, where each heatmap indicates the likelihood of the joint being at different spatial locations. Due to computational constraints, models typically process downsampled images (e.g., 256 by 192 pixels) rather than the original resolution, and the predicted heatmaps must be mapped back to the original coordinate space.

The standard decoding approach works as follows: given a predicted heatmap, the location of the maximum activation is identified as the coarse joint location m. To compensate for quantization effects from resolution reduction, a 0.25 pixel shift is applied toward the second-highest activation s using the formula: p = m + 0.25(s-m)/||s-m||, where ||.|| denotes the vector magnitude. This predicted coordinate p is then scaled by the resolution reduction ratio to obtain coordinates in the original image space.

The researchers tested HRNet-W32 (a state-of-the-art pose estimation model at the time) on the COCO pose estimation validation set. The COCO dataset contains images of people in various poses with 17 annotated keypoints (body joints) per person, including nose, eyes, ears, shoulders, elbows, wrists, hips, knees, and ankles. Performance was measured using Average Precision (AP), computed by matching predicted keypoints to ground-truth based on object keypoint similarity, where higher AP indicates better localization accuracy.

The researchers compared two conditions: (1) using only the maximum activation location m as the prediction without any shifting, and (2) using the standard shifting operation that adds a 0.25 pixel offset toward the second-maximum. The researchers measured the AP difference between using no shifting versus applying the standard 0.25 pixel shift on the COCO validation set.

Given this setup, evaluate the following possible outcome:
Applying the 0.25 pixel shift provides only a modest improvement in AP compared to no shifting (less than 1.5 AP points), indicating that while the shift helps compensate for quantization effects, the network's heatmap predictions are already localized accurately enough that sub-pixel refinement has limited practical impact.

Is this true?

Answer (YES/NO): NO